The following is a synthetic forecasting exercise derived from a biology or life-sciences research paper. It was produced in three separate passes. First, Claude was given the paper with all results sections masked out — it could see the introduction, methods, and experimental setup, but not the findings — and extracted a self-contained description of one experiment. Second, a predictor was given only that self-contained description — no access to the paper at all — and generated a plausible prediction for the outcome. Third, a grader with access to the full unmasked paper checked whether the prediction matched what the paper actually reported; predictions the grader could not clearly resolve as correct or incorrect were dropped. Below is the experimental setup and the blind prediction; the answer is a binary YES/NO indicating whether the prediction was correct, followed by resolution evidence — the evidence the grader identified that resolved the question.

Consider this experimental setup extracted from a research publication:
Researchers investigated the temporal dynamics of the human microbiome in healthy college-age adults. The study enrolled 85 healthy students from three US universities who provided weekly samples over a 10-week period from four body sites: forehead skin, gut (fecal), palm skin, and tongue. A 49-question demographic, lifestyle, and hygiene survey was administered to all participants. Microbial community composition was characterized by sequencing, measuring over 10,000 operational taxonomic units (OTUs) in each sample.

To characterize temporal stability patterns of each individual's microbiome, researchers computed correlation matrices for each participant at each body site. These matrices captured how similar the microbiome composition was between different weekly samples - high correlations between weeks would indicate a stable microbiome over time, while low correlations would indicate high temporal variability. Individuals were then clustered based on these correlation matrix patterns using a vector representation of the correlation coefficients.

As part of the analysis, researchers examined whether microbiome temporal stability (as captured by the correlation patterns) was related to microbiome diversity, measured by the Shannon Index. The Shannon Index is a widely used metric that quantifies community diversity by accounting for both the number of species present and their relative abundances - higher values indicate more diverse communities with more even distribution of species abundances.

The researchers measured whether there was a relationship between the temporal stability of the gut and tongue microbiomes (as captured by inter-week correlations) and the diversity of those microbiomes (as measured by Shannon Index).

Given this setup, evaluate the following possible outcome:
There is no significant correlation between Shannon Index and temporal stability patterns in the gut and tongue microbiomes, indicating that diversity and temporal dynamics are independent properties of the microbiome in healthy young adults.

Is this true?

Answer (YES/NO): NO